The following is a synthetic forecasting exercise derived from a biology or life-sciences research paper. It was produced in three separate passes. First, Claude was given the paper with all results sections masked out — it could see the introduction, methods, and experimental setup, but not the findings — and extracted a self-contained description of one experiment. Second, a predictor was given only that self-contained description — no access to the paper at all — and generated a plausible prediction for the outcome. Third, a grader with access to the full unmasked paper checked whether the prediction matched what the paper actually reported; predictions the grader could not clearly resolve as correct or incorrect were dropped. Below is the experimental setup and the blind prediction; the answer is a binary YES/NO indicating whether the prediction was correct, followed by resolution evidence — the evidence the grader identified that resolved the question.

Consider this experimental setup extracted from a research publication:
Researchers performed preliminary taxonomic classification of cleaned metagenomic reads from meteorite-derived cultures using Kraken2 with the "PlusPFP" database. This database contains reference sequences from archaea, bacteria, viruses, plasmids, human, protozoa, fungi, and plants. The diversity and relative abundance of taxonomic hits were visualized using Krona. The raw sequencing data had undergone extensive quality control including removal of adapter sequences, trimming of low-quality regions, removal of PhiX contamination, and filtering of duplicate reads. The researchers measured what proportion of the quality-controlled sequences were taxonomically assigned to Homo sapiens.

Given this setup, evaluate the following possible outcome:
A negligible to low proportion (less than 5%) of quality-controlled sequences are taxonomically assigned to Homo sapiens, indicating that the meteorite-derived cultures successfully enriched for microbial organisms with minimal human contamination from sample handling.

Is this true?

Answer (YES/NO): NO